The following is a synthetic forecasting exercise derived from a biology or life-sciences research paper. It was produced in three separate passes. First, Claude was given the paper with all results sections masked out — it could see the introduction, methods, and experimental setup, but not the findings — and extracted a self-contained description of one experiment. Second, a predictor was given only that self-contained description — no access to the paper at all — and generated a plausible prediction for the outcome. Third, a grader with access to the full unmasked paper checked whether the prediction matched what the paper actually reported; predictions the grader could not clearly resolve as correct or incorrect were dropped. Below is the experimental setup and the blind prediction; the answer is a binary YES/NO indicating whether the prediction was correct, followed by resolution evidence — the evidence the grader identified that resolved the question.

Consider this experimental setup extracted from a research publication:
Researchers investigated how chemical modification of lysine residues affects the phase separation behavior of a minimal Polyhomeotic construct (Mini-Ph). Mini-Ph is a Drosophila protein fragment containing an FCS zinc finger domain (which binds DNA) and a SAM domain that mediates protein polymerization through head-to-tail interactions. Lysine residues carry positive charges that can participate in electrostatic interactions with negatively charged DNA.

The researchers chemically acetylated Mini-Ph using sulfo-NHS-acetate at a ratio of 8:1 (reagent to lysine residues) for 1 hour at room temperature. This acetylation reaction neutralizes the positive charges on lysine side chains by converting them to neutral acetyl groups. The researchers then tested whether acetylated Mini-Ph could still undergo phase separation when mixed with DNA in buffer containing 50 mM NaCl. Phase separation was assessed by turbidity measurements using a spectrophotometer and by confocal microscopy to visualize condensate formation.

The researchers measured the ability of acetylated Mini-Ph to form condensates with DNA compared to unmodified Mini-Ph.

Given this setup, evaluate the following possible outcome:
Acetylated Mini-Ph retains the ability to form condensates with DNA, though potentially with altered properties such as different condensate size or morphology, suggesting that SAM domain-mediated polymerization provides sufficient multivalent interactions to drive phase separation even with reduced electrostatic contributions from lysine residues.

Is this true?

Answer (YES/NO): NO